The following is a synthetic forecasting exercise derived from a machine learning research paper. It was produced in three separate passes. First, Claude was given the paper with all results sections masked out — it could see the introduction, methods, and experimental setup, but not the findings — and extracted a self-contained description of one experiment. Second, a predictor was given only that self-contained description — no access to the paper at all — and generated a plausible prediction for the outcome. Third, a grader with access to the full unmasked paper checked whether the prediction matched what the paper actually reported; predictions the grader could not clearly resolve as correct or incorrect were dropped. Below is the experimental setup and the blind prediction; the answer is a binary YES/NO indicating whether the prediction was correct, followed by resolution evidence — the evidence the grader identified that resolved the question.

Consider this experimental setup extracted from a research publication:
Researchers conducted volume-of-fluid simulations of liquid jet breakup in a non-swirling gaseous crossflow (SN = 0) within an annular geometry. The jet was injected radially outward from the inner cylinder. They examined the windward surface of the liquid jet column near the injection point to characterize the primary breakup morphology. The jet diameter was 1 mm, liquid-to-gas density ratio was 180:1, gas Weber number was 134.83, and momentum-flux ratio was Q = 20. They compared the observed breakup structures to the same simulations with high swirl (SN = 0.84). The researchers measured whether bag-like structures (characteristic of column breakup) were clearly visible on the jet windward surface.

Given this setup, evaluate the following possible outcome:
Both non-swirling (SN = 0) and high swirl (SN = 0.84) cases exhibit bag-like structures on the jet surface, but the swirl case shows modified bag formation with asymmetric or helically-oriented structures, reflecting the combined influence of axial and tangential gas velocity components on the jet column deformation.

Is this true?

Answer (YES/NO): NO